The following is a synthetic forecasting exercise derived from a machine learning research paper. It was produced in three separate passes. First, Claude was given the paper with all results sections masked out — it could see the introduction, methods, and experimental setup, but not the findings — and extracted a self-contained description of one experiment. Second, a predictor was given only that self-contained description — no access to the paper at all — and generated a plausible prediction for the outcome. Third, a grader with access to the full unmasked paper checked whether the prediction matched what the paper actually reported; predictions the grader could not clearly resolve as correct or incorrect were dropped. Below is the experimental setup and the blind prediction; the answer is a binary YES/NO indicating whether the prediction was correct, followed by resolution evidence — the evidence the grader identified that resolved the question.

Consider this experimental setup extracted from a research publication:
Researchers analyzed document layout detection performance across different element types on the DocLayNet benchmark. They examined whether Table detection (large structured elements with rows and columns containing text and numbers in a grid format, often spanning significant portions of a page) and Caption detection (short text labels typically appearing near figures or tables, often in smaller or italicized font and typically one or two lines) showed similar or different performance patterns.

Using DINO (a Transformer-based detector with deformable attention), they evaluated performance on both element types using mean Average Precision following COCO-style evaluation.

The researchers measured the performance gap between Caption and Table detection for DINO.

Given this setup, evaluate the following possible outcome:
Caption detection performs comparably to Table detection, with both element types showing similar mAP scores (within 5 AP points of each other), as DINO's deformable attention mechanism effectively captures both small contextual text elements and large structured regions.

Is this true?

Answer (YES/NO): YES